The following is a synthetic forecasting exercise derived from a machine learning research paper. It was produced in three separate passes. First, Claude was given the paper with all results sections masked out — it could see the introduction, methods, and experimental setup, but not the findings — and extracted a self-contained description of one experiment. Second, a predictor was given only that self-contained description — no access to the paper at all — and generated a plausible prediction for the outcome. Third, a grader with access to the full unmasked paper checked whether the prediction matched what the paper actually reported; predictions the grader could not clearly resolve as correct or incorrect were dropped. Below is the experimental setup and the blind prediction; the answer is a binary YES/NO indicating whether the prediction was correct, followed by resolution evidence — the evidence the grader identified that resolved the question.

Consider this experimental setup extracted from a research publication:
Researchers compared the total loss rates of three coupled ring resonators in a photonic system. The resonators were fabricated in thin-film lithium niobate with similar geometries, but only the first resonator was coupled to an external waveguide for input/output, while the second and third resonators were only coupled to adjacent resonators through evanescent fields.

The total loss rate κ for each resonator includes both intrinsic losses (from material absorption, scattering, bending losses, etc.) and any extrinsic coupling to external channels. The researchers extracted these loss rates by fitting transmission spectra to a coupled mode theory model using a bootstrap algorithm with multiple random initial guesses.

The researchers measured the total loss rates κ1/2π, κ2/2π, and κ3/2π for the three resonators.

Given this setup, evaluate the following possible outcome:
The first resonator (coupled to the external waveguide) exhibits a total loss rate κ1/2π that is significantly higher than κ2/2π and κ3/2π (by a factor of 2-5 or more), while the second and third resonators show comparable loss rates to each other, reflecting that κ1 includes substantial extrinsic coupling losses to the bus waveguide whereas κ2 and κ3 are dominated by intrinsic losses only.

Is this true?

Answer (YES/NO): YES